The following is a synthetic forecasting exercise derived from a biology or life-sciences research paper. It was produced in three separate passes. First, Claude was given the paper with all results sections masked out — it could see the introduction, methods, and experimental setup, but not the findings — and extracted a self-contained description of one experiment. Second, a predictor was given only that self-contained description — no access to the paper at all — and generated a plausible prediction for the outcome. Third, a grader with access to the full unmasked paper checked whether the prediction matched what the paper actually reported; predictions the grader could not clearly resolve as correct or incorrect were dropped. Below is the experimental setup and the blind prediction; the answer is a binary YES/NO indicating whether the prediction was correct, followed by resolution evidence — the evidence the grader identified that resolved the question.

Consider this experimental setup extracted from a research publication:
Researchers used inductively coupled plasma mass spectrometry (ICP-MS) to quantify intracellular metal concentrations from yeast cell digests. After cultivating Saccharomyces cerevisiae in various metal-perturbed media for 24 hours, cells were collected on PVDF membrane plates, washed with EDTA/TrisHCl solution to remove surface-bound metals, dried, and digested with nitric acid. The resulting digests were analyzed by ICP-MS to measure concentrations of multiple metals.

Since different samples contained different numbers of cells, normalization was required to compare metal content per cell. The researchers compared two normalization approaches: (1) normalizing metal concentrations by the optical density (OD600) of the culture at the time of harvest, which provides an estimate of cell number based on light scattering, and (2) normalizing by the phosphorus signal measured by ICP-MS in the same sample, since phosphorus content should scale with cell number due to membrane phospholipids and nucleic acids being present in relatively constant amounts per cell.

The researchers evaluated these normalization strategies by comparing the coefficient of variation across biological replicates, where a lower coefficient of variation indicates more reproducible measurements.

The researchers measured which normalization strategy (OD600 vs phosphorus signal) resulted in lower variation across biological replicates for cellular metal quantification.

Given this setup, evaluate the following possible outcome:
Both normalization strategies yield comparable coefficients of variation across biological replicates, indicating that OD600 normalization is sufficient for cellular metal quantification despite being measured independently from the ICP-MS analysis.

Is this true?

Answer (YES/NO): NO